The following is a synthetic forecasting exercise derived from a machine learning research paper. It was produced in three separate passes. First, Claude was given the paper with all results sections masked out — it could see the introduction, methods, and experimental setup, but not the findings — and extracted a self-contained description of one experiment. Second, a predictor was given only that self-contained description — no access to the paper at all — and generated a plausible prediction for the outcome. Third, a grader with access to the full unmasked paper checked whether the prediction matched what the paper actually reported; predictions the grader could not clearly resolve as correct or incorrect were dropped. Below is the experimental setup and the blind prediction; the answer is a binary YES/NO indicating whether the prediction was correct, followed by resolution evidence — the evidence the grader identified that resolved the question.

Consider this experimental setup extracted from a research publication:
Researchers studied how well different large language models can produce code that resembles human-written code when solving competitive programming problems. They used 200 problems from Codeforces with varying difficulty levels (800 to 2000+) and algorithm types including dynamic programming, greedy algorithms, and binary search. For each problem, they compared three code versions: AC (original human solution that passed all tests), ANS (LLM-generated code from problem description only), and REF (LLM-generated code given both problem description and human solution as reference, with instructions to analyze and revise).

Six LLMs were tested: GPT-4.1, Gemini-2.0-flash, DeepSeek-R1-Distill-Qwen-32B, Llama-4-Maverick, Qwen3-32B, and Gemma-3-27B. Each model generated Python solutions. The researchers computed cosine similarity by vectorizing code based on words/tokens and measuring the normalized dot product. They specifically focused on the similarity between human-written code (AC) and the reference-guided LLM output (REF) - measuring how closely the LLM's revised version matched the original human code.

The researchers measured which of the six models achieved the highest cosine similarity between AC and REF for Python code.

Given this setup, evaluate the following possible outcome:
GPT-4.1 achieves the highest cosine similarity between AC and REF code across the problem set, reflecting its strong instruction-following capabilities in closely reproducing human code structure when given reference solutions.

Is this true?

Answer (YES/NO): NO